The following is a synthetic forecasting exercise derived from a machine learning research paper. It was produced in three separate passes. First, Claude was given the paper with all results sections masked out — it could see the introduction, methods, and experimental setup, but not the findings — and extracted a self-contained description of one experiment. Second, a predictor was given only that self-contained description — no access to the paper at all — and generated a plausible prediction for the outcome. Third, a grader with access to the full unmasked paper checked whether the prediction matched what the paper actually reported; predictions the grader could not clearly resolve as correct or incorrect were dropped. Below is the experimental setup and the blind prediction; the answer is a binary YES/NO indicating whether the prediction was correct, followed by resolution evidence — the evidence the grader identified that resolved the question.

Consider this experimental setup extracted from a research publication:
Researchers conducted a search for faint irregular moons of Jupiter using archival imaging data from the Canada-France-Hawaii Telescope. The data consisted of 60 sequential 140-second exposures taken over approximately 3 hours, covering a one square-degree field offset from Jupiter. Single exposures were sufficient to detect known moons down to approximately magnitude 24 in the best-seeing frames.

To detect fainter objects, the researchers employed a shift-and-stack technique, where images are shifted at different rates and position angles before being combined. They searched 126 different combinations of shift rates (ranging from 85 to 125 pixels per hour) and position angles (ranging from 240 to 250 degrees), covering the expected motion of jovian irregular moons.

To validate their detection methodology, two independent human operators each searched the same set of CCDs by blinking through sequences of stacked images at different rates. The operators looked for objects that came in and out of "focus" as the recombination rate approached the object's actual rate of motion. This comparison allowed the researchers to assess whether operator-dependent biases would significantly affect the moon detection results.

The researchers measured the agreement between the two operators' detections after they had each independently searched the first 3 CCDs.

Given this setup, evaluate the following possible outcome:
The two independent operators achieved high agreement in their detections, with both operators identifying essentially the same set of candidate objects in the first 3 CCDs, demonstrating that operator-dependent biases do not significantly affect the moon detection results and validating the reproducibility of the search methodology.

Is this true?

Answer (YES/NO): YES